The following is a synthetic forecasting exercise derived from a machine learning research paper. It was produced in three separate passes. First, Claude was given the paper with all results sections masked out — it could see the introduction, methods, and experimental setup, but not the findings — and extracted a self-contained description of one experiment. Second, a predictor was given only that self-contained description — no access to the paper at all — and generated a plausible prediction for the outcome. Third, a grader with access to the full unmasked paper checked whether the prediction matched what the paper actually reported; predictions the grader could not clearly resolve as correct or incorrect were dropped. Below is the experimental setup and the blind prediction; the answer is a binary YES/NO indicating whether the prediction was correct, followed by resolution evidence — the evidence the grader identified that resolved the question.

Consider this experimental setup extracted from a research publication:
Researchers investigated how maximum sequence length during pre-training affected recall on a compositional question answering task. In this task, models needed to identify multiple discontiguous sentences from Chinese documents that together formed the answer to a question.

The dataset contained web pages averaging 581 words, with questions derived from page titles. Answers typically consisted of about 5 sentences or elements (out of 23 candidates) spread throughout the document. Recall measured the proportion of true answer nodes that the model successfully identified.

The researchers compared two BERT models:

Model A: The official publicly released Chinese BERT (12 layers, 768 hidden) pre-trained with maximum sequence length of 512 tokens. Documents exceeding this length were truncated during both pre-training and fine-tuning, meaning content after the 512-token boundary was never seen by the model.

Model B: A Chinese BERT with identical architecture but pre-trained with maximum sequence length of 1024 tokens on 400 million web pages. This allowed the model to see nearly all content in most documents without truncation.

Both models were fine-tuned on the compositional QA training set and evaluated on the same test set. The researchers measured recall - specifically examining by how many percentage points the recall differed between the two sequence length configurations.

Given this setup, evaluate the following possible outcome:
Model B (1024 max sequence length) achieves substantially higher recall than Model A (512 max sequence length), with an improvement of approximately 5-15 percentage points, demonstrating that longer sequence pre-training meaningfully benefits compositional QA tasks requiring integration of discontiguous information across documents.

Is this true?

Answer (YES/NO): YES